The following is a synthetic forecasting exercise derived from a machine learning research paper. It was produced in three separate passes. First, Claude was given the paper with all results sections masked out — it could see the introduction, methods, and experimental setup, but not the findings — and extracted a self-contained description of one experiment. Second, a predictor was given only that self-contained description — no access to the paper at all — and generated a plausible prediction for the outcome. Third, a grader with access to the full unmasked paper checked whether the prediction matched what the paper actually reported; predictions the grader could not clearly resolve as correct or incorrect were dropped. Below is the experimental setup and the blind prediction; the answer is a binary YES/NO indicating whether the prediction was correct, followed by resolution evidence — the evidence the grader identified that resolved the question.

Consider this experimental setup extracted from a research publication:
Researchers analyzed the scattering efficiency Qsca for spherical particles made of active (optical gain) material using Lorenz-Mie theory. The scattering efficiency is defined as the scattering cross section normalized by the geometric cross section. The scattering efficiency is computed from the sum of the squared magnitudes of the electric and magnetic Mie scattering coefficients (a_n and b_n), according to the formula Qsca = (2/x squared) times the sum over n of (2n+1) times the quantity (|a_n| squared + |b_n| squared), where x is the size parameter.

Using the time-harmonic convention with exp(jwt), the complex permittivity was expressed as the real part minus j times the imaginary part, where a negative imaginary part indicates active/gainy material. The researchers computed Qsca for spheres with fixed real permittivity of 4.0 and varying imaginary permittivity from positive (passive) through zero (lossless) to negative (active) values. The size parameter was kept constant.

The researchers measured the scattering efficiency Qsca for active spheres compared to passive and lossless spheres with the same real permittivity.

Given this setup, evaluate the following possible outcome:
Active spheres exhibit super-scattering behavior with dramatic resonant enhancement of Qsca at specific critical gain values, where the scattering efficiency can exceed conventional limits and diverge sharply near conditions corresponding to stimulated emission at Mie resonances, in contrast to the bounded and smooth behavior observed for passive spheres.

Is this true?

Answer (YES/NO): YES